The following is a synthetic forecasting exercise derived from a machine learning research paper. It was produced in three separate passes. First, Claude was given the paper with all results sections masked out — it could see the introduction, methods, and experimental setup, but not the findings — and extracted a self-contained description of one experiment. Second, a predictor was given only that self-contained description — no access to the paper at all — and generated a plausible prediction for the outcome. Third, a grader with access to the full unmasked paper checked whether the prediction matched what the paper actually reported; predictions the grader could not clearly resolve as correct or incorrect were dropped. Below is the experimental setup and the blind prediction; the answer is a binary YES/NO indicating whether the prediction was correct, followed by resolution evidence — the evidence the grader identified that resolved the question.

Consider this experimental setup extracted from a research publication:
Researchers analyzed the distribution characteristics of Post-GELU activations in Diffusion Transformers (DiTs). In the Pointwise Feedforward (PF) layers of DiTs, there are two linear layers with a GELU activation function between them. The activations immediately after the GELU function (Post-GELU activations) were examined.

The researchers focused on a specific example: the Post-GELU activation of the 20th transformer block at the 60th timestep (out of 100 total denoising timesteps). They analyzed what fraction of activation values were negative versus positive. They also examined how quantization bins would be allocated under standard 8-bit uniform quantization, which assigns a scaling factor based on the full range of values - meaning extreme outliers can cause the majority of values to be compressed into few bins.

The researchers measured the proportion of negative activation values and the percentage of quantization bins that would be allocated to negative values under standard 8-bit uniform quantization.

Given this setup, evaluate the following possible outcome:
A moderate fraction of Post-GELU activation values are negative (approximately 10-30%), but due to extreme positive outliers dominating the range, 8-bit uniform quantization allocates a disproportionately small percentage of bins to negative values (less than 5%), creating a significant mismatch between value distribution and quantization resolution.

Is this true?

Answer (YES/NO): NO